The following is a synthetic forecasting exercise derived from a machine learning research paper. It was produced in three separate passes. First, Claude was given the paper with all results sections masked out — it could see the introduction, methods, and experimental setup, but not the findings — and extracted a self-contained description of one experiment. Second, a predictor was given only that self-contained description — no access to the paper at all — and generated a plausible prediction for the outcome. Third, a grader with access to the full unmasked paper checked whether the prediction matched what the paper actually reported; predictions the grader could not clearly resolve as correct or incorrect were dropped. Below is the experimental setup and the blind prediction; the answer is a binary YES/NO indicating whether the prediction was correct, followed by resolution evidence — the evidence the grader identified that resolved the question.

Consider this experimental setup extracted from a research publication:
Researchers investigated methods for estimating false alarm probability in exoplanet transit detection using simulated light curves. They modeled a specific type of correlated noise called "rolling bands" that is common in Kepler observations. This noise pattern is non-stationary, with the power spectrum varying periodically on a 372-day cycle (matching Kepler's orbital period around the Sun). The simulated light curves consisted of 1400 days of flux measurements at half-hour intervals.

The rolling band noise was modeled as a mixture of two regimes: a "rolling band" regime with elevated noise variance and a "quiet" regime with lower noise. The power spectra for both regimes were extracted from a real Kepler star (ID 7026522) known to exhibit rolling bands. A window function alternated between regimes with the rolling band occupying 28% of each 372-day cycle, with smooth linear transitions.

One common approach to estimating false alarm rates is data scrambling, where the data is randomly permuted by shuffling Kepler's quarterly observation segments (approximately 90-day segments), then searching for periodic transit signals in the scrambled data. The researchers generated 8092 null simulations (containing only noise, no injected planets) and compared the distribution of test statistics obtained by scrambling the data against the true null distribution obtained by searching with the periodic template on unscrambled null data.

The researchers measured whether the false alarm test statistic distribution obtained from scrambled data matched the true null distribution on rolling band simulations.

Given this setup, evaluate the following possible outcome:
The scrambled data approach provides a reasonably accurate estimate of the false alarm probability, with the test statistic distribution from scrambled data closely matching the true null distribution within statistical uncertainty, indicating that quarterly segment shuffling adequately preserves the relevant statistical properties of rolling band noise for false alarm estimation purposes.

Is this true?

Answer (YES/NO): NO